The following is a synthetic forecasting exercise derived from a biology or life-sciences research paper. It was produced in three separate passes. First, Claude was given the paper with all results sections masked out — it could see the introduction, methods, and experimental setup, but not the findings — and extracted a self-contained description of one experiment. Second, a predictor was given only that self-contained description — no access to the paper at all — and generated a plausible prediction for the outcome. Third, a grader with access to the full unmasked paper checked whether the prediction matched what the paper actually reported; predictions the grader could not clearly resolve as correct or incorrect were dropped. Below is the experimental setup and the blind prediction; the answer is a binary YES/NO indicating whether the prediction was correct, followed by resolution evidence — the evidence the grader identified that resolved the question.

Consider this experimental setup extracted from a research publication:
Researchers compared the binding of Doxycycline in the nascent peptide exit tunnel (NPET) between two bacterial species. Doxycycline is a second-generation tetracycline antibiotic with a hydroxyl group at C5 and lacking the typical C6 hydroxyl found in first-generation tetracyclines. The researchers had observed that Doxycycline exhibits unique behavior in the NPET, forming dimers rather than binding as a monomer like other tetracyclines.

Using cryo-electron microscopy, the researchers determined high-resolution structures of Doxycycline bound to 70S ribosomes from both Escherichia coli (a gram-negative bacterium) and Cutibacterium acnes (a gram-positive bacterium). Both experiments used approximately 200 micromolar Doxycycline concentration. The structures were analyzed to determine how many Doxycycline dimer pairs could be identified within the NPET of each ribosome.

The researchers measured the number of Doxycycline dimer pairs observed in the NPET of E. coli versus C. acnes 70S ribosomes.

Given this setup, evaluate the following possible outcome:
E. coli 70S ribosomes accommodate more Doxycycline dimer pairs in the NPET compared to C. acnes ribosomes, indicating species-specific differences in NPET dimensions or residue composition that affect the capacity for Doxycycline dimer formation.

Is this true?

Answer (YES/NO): NO